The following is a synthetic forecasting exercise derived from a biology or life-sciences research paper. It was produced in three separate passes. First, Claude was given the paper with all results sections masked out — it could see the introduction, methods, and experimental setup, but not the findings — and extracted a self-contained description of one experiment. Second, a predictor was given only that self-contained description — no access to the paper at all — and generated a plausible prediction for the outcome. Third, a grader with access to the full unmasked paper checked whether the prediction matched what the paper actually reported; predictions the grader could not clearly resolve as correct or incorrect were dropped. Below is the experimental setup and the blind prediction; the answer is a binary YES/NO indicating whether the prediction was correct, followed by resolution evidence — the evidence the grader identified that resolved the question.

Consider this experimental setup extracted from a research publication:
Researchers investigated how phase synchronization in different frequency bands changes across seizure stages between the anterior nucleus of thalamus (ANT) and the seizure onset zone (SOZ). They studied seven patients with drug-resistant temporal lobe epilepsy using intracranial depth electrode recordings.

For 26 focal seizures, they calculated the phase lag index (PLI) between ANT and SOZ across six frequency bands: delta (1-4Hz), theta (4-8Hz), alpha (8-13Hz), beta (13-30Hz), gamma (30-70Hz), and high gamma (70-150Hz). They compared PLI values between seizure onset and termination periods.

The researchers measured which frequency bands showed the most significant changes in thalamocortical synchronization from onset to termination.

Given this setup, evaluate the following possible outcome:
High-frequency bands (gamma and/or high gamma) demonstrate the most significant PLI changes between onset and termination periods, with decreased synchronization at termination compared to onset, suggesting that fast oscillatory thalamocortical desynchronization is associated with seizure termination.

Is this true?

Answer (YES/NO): NO